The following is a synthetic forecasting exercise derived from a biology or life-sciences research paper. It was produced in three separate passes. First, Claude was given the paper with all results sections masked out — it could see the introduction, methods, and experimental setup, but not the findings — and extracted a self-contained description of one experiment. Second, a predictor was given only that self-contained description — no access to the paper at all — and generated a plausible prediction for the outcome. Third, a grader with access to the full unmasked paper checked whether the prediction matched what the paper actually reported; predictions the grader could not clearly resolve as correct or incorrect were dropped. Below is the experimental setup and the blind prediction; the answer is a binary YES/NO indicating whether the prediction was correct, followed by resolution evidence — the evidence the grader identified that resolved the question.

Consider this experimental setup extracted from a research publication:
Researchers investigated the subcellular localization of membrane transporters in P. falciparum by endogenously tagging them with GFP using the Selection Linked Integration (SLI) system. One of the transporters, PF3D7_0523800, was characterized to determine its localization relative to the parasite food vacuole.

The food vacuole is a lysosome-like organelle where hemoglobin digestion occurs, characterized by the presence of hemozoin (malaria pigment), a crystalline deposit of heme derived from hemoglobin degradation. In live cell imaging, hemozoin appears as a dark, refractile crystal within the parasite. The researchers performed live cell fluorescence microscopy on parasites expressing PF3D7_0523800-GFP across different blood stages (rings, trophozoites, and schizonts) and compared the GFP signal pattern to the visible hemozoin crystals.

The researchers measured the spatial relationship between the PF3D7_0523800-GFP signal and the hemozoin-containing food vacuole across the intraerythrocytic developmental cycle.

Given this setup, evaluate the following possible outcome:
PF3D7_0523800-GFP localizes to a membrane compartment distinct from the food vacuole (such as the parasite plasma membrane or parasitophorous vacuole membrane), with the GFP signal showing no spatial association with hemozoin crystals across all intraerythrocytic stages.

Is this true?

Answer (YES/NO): NO